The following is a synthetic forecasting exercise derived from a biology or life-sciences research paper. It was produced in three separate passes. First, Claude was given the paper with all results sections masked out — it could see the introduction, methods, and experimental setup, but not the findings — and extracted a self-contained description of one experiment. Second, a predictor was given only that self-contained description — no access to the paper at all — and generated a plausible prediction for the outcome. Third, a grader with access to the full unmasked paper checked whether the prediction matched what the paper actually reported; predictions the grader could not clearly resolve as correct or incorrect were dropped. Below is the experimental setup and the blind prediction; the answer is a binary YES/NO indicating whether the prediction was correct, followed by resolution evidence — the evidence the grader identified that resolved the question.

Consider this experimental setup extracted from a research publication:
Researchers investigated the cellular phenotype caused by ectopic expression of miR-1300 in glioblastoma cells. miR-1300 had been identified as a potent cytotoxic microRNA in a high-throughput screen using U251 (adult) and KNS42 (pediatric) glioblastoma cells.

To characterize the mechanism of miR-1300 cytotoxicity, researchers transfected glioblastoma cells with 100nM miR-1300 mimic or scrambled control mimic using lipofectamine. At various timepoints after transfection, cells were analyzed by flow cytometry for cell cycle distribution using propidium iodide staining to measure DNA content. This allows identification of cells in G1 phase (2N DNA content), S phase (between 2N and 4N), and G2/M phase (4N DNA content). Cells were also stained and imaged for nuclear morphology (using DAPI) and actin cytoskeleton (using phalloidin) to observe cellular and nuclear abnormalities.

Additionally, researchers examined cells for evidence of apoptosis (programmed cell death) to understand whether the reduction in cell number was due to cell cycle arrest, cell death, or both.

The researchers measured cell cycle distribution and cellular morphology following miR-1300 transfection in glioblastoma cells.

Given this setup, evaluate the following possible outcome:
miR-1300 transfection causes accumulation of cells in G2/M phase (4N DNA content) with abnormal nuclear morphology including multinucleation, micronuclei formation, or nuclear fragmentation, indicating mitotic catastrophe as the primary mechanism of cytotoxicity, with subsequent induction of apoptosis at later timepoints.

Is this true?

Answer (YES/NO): NO